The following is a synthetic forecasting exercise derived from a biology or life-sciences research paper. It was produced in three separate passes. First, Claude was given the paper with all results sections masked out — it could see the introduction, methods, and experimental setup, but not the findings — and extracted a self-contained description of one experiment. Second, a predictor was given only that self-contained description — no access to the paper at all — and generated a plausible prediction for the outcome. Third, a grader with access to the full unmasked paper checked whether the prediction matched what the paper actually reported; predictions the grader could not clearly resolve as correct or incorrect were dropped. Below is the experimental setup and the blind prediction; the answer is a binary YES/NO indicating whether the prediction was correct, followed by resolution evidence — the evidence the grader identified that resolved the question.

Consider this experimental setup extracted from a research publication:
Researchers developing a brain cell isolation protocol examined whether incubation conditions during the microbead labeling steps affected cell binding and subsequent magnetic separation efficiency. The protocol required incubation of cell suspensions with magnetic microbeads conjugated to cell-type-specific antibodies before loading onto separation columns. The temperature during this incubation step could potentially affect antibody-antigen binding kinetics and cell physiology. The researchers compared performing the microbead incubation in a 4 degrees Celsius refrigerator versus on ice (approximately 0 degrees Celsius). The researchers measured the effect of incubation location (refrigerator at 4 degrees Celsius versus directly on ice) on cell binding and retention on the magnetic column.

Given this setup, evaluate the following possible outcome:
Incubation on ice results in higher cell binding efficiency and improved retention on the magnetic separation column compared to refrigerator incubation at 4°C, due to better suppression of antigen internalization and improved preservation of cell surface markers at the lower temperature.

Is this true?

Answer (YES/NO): NO